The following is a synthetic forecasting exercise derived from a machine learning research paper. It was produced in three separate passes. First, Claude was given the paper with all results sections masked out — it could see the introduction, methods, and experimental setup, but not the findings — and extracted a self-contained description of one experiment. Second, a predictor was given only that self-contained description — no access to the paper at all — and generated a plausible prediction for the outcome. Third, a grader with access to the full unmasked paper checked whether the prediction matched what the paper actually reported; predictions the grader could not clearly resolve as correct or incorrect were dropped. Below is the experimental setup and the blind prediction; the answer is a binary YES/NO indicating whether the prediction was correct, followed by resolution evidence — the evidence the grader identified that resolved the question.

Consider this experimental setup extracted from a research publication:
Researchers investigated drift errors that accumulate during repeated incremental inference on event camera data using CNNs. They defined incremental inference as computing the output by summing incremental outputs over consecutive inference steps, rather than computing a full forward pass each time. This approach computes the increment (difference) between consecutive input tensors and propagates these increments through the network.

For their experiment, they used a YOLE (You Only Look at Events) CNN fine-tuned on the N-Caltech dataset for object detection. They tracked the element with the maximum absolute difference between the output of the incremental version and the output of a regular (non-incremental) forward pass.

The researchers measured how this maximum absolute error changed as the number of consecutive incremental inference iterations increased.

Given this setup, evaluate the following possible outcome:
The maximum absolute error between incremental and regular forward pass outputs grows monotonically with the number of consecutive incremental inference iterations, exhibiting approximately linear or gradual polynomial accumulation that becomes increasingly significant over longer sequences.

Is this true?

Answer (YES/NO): NO